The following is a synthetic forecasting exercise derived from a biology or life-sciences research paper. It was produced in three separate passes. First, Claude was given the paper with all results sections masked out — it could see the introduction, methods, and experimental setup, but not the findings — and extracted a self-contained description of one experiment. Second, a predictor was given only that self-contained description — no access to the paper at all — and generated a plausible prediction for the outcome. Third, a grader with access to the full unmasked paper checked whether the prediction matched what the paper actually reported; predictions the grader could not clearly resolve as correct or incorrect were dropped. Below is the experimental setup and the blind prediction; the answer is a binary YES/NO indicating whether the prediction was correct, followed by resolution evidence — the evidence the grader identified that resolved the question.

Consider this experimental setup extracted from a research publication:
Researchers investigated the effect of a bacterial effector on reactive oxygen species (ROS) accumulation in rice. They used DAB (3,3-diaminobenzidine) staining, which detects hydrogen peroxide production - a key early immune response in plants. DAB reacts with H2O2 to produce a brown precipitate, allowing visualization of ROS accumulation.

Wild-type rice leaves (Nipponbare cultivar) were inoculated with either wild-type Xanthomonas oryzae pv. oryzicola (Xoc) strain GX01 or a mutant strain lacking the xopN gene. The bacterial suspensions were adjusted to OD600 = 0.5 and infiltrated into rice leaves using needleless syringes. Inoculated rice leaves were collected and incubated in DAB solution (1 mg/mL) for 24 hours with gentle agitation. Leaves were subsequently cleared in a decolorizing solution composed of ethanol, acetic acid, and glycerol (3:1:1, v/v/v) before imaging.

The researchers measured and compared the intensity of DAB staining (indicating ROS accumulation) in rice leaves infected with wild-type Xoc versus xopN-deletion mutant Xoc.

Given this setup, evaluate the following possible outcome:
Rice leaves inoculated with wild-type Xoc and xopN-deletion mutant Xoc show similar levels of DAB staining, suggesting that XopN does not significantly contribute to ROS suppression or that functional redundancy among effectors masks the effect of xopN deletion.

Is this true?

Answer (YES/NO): NO